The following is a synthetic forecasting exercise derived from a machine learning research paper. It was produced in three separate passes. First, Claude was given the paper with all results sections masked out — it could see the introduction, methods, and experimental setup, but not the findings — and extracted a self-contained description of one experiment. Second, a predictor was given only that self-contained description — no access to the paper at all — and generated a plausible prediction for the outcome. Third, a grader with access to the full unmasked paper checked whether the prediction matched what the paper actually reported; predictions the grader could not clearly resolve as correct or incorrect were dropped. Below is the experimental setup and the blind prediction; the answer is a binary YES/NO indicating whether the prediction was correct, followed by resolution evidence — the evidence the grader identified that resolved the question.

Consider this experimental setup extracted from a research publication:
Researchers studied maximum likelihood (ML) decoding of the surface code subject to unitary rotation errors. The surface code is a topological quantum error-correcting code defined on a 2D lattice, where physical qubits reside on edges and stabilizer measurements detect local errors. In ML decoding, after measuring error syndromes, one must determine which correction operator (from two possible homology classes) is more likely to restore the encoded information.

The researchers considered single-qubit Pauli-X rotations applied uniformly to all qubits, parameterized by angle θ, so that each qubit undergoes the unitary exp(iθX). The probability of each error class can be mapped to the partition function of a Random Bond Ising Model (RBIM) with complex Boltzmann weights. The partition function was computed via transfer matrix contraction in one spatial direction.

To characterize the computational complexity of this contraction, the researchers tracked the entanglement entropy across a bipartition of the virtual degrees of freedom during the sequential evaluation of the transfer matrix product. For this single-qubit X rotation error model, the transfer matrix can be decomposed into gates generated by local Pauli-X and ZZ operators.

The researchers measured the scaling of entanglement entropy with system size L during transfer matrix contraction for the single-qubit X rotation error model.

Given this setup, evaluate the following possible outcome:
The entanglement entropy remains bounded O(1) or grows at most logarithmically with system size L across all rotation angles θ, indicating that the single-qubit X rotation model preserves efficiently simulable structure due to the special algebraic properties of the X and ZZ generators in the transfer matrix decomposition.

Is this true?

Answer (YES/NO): YES